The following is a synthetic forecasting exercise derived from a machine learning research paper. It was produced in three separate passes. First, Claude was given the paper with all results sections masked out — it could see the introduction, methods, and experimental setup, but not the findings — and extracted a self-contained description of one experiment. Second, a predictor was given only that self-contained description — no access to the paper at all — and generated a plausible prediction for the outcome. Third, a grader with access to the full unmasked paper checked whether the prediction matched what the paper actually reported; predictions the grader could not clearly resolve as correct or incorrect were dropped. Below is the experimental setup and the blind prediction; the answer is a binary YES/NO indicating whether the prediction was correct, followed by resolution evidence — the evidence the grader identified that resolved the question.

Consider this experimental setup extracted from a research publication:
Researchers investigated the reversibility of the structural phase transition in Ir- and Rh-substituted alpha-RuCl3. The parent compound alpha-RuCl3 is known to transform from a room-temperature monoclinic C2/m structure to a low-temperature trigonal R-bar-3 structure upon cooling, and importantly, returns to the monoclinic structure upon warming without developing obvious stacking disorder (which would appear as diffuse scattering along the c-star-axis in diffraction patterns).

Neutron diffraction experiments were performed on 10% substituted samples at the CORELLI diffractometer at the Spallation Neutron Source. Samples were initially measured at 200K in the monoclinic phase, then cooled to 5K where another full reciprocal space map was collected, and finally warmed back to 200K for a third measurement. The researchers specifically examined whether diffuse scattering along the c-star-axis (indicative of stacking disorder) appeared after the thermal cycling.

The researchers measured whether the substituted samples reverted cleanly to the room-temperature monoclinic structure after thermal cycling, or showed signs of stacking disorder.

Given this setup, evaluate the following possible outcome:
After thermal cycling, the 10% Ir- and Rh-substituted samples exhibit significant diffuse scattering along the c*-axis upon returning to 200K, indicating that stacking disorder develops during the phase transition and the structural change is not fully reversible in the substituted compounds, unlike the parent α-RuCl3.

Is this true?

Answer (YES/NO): NO